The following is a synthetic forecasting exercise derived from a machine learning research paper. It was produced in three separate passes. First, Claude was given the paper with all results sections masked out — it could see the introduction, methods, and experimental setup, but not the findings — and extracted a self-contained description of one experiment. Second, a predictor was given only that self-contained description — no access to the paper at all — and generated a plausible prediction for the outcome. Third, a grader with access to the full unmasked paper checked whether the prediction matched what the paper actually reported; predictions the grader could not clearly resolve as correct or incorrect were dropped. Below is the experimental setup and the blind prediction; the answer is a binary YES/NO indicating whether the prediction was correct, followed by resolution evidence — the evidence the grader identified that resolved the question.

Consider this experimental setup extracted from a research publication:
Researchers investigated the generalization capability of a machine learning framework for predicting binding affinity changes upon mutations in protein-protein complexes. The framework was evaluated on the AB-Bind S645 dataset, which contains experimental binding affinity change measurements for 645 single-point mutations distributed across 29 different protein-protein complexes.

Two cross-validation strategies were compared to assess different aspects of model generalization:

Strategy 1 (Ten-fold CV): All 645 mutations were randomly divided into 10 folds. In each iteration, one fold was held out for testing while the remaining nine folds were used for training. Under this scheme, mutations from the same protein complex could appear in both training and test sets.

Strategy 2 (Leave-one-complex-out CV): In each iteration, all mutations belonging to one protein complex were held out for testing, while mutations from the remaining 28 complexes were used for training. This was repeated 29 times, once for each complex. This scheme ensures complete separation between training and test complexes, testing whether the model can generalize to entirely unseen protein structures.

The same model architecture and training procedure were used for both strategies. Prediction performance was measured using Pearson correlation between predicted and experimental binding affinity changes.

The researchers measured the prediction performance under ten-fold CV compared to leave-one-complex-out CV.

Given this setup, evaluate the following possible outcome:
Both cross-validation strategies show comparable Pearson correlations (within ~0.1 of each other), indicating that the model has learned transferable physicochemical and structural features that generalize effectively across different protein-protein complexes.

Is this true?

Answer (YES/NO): NO